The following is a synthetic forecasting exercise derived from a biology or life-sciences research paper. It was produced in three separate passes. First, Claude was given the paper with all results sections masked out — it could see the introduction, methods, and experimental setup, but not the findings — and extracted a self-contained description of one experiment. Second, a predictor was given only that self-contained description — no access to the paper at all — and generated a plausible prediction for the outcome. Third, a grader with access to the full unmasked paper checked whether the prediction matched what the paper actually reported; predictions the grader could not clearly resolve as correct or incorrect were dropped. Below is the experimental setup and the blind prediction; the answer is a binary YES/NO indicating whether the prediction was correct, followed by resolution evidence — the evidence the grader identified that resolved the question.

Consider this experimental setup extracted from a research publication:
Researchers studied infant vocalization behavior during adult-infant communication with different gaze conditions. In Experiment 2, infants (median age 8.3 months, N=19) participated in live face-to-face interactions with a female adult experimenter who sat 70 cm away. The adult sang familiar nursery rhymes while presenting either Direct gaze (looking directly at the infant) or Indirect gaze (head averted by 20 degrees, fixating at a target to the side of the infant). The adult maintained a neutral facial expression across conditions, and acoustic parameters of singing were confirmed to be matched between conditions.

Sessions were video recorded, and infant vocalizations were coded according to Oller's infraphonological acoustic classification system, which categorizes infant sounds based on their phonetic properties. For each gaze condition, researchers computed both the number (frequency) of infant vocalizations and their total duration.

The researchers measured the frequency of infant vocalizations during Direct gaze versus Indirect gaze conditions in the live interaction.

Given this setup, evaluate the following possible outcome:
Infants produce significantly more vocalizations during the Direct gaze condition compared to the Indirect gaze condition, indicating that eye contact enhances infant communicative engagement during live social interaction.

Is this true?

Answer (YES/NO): YES